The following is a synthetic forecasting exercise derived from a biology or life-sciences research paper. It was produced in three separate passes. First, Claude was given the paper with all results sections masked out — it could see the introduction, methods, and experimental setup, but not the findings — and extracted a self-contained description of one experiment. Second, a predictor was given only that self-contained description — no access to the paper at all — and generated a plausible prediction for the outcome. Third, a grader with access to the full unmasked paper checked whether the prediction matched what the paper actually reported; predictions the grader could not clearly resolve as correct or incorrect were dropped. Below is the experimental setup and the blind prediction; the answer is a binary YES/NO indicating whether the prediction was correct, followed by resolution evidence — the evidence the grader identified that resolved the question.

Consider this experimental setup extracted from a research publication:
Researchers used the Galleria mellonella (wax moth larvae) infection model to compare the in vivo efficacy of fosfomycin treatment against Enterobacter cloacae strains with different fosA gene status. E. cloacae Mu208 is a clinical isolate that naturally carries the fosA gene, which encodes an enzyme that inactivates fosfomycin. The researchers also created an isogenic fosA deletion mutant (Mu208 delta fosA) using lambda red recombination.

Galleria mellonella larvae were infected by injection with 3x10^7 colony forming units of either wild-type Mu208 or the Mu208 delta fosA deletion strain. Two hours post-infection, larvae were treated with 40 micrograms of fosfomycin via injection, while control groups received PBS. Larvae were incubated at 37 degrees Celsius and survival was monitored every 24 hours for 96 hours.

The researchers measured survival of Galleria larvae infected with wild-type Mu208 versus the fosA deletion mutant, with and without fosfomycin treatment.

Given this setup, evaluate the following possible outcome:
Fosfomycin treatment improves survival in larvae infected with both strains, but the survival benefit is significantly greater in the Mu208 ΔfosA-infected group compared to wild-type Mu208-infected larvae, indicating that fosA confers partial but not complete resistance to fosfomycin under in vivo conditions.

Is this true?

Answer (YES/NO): NO